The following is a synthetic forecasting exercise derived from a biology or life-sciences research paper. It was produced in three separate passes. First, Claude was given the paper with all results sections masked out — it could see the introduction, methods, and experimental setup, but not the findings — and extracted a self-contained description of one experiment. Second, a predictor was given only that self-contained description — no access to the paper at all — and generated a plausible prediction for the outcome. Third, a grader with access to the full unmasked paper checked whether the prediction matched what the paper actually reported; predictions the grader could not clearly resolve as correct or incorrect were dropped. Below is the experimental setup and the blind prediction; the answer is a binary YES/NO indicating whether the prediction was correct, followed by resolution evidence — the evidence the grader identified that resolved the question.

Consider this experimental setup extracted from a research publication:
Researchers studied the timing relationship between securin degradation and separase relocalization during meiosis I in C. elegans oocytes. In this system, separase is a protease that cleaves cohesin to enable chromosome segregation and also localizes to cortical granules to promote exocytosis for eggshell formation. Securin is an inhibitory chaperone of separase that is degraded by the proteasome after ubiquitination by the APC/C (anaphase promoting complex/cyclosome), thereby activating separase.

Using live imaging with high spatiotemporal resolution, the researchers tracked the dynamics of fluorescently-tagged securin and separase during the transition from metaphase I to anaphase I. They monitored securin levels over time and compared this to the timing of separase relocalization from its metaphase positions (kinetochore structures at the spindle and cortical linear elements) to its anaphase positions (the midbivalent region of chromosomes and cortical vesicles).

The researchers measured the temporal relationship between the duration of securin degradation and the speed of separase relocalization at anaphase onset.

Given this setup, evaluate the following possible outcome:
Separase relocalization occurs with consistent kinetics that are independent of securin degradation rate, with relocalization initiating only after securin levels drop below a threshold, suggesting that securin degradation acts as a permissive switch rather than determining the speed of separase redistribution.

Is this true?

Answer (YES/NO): NO